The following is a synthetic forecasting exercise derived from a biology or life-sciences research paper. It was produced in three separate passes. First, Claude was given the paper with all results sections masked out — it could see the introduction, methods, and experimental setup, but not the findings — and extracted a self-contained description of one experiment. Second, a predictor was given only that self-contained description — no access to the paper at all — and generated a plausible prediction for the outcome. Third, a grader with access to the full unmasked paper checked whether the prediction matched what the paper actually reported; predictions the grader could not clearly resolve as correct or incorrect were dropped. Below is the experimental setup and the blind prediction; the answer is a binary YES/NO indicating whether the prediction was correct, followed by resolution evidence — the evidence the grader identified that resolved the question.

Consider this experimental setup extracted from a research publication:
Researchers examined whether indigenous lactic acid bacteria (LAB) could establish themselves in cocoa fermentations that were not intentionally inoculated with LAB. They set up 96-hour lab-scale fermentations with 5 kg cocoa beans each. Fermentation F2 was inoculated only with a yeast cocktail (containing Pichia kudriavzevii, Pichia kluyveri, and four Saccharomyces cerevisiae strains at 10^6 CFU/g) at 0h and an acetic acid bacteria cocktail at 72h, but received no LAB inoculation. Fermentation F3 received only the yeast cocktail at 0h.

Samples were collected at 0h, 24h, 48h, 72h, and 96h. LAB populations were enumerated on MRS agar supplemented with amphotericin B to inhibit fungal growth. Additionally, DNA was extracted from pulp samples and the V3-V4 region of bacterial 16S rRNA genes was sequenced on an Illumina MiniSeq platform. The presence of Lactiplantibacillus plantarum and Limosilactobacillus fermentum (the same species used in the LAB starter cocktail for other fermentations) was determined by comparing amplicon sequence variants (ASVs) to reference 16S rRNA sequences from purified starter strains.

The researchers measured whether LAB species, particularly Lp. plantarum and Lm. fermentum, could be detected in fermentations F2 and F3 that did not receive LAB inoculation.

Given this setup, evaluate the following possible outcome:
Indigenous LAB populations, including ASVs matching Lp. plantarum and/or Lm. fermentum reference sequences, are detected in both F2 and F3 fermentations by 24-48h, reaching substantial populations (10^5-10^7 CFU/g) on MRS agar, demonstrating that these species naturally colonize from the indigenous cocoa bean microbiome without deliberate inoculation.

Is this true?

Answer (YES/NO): NO